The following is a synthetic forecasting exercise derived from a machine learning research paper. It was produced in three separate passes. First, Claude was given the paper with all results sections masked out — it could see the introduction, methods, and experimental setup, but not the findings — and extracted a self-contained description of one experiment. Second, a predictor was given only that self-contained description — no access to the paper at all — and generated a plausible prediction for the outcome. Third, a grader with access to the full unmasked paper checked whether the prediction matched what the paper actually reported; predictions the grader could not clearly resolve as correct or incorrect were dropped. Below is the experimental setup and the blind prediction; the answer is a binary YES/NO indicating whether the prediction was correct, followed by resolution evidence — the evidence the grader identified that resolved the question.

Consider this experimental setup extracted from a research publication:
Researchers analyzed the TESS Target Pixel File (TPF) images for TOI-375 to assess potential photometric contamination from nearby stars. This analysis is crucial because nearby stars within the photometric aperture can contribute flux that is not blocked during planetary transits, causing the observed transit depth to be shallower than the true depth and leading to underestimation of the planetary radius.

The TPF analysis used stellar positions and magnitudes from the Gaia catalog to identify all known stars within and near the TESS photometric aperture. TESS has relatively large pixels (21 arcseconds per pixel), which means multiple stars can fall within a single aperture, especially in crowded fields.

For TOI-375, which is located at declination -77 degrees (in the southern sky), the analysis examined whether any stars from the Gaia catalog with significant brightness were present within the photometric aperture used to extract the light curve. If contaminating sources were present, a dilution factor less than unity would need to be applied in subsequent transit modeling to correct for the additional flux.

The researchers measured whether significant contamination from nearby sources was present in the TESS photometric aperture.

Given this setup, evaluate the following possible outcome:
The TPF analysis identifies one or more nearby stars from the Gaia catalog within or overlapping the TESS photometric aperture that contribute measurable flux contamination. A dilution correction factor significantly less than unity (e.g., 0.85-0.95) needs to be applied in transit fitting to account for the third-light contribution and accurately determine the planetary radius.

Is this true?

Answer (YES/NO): NO